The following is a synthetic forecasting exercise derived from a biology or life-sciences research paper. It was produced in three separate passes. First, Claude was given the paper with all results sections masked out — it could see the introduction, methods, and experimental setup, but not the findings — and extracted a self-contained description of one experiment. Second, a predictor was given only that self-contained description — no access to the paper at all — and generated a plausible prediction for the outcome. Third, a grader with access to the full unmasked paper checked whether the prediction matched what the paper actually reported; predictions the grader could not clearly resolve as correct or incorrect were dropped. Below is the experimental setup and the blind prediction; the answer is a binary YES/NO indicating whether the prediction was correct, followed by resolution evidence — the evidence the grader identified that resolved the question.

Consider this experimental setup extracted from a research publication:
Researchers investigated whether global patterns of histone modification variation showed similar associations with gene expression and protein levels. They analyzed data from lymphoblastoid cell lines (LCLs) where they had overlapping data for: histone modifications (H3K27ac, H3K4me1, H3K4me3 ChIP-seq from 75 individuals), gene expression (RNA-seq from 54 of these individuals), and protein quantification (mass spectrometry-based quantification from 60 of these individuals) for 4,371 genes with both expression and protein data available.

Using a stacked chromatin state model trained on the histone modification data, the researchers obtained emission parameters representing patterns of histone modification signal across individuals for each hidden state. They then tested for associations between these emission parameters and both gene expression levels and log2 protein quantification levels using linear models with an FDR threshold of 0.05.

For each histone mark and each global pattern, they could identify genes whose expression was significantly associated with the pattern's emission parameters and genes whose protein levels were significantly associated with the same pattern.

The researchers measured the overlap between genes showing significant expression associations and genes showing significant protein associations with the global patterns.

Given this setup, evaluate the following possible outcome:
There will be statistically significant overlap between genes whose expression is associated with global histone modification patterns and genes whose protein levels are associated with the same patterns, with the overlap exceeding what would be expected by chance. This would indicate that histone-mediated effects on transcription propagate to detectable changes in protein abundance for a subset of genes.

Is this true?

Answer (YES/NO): YES